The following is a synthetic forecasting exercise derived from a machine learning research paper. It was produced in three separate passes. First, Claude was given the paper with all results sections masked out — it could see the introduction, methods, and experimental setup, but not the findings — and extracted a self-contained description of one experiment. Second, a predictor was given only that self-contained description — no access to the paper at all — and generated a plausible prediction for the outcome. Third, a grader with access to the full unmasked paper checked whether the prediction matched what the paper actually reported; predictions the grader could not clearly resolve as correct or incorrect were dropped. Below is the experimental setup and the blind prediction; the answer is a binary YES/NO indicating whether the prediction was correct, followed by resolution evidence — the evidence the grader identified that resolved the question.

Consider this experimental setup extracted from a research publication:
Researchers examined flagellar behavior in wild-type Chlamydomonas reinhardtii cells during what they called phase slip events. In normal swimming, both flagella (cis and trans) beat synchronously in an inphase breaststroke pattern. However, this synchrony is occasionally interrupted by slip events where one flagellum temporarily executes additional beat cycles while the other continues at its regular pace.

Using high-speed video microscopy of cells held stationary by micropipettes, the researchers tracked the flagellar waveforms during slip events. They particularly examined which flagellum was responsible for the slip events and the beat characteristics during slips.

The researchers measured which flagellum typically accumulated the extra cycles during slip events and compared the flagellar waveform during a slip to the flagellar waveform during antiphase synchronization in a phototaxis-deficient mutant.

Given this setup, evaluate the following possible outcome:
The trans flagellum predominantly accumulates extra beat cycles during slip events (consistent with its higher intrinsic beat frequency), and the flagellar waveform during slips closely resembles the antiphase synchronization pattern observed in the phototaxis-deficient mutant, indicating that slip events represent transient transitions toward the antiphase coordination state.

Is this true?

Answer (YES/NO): YES